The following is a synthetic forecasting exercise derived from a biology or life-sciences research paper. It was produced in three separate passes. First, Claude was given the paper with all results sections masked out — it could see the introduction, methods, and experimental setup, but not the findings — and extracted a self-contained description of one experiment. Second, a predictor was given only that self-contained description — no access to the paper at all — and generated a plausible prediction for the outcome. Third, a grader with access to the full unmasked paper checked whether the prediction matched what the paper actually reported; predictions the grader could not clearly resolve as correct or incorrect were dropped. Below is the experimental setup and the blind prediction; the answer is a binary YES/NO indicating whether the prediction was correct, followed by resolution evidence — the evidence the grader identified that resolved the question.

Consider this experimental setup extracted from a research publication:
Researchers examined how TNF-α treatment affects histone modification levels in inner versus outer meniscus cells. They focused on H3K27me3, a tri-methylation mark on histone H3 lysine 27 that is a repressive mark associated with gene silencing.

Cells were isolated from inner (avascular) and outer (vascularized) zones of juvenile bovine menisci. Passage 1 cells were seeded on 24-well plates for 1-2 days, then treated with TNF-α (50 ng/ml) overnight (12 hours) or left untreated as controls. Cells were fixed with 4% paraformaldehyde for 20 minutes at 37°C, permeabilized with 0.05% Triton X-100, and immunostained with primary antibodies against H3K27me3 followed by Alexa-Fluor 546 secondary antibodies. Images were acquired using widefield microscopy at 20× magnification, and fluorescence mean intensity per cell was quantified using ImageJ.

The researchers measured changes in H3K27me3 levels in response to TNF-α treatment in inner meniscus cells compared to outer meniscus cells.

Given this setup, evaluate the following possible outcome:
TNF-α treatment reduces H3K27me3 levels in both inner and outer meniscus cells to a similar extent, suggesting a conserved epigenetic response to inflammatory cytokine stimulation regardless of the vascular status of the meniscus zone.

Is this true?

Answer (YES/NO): NO